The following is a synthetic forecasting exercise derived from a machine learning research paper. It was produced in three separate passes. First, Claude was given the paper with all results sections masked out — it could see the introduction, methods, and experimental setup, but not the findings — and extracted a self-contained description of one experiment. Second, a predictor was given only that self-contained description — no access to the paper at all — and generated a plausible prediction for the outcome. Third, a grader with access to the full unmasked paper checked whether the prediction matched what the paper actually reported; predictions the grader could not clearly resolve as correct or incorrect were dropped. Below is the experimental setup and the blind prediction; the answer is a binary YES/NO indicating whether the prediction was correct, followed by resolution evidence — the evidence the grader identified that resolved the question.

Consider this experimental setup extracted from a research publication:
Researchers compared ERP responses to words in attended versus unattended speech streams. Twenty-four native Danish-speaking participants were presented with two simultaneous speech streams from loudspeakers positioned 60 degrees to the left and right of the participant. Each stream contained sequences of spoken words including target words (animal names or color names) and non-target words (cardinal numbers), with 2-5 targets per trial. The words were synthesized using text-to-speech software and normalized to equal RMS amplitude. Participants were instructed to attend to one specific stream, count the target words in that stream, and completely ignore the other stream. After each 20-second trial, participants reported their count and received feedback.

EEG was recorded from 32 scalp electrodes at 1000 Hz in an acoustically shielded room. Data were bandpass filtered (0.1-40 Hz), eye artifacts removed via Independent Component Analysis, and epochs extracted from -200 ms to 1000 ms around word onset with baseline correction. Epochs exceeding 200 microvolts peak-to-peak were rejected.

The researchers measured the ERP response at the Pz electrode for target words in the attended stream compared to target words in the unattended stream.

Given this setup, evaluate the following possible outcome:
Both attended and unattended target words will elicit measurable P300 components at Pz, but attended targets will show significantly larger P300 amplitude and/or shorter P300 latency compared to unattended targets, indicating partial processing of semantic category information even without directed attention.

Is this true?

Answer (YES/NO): NO